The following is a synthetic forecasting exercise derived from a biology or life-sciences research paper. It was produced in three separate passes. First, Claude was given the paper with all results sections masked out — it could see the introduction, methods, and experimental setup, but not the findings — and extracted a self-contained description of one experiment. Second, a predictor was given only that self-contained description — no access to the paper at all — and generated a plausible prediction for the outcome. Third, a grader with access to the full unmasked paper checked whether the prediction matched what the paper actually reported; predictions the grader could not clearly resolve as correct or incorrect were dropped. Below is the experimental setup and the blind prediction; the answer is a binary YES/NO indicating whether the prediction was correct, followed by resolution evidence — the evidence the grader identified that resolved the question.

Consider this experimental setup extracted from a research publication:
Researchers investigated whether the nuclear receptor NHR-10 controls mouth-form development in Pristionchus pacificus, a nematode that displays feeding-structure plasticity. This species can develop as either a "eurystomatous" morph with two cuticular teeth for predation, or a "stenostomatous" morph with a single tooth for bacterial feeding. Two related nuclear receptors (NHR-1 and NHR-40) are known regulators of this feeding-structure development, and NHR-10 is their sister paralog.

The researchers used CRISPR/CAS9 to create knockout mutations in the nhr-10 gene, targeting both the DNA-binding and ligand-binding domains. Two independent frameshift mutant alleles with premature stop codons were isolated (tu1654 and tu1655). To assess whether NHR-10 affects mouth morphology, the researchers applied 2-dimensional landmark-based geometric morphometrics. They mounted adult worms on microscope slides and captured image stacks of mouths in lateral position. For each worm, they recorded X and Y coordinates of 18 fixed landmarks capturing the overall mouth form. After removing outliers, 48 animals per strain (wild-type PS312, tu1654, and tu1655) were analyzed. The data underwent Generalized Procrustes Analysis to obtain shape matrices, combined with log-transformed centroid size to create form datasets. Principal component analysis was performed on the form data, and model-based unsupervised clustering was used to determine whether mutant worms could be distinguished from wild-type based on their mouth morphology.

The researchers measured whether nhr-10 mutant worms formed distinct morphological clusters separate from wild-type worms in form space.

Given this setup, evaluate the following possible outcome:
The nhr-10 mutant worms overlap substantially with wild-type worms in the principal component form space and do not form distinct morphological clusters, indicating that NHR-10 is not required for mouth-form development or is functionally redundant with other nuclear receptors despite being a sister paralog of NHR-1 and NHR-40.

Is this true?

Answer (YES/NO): YES